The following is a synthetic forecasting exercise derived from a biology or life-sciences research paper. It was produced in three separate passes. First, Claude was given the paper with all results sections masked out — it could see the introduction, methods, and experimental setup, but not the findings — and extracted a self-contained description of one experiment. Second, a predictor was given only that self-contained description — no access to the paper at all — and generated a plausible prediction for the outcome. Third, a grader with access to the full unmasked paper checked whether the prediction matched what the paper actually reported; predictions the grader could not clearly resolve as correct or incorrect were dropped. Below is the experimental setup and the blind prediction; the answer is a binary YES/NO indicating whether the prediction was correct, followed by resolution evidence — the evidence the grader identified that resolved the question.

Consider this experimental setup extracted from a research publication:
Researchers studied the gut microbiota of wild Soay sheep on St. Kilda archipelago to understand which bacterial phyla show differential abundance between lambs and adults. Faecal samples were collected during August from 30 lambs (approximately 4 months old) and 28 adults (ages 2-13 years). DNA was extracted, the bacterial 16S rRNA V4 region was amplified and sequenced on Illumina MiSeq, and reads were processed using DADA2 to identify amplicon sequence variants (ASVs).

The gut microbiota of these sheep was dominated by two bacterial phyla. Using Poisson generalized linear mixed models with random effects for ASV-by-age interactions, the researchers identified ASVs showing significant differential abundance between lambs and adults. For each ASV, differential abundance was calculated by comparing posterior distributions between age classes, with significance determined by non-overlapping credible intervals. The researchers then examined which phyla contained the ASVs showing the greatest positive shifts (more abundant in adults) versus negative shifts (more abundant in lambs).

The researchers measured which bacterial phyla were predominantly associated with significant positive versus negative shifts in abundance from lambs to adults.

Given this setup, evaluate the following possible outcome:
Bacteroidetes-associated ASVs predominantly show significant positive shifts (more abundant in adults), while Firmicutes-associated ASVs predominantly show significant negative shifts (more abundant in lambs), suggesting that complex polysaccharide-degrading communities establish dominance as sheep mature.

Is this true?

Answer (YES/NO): YES